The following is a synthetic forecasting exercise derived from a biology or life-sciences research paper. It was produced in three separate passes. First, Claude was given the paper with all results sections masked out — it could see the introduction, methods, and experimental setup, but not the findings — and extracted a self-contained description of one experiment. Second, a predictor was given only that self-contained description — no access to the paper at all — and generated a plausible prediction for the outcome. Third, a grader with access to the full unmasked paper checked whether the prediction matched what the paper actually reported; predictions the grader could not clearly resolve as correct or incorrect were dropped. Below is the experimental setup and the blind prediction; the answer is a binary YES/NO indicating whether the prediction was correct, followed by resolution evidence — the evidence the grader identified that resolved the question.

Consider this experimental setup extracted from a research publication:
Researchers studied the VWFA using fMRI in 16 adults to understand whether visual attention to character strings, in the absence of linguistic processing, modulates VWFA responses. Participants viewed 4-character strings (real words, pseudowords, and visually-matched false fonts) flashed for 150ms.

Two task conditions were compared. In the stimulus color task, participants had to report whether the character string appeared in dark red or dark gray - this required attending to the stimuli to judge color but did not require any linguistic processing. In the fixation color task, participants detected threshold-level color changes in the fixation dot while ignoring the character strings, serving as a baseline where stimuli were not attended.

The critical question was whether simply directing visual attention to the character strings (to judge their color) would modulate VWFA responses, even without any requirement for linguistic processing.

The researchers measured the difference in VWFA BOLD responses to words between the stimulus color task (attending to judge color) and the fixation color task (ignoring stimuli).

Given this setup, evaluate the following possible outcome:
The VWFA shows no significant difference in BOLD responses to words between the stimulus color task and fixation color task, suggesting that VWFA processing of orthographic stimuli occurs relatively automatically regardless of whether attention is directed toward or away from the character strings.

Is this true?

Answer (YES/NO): YES